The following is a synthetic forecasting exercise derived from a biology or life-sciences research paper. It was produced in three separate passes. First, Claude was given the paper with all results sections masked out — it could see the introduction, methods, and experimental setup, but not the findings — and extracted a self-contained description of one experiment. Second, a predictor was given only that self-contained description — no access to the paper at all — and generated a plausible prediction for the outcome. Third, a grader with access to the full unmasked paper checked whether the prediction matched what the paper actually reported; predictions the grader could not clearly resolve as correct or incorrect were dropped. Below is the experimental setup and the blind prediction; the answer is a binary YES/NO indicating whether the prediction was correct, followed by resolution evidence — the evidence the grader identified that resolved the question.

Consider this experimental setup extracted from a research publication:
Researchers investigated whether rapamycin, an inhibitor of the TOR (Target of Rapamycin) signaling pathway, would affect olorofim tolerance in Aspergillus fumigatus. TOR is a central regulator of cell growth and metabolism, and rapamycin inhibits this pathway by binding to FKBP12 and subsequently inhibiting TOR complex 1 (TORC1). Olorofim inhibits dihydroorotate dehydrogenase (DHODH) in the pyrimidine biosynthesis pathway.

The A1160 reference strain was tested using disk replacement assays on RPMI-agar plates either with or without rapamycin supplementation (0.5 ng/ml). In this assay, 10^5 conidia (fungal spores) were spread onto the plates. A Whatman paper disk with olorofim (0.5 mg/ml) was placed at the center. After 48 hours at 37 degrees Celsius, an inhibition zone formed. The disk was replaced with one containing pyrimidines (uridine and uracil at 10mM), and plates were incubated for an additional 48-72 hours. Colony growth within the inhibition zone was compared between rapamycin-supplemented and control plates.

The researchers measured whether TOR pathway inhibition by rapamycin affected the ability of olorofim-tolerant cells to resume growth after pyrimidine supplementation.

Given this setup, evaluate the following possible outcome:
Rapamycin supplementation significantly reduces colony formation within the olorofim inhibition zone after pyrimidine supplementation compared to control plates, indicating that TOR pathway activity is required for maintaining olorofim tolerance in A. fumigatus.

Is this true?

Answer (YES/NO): NO